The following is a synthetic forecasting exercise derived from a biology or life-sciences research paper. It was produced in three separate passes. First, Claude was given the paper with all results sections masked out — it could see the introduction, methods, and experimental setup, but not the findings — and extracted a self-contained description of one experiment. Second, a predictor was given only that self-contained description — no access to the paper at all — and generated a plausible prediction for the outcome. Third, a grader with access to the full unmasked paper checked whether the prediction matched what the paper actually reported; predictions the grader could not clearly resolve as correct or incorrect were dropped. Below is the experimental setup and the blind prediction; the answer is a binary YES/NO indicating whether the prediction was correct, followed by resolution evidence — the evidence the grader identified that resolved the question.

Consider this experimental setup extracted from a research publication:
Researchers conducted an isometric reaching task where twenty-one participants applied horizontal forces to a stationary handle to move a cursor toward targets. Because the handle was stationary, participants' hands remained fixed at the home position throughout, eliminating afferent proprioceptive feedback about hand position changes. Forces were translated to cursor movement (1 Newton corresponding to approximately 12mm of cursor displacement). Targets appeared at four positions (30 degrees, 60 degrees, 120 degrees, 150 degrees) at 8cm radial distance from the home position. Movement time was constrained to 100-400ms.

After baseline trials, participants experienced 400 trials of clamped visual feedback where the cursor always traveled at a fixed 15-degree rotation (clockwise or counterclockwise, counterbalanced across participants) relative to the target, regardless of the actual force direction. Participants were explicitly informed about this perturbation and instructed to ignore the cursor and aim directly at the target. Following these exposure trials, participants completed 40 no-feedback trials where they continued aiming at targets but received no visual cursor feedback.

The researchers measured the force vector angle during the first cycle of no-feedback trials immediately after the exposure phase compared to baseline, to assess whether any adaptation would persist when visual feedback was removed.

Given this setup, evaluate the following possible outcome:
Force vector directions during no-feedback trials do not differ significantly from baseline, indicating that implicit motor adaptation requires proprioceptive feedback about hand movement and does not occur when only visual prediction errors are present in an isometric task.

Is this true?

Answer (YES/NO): NO